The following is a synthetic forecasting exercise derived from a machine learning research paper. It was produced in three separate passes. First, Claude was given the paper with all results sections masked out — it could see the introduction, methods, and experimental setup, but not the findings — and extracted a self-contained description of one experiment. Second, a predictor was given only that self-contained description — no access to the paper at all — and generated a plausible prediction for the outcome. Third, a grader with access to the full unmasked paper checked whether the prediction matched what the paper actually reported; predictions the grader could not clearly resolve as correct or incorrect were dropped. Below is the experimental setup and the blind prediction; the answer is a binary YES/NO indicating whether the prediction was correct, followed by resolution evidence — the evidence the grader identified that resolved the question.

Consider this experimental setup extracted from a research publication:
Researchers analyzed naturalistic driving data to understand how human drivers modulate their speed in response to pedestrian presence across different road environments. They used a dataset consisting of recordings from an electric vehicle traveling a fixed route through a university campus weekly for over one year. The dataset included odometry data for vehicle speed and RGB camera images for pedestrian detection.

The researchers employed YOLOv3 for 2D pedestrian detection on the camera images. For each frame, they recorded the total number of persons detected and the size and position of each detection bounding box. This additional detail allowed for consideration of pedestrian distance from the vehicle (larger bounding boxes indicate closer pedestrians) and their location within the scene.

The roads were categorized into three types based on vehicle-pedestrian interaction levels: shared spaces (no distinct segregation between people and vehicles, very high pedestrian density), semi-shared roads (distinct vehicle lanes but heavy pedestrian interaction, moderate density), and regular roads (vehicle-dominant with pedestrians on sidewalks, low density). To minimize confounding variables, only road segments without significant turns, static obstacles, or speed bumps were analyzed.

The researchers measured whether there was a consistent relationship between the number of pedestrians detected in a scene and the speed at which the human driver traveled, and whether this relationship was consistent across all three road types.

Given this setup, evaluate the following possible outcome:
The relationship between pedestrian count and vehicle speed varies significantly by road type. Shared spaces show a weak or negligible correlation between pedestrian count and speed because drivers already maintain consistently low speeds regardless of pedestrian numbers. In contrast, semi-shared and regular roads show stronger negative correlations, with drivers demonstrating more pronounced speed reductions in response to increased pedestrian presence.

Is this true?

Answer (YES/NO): NO